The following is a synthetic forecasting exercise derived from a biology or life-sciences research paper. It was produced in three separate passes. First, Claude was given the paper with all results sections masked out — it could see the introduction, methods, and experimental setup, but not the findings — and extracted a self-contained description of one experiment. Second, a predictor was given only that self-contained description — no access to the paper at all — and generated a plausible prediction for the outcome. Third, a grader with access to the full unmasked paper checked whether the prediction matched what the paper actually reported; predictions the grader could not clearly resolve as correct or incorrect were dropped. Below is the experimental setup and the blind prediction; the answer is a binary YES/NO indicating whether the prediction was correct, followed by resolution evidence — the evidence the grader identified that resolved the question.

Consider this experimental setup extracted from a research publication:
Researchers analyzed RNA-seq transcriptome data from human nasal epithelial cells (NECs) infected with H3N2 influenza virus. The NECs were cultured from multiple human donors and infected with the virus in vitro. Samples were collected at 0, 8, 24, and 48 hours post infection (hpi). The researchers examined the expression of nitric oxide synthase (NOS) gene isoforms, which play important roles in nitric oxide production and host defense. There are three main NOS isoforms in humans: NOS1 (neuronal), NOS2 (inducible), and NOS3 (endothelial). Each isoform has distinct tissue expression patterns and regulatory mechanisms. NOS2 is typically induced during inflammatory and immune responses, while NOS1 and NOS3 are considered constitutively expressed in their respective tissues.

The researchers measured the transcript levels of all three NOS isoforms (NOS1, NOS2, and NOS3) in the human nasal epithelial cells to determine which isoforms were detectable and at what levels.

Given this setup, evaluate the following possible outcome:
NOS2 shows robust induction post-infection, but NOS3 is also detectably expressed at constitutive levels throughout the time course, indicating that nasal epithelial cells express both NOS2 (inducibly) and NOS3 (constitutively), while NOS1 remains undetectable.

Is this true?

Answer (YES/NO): NO